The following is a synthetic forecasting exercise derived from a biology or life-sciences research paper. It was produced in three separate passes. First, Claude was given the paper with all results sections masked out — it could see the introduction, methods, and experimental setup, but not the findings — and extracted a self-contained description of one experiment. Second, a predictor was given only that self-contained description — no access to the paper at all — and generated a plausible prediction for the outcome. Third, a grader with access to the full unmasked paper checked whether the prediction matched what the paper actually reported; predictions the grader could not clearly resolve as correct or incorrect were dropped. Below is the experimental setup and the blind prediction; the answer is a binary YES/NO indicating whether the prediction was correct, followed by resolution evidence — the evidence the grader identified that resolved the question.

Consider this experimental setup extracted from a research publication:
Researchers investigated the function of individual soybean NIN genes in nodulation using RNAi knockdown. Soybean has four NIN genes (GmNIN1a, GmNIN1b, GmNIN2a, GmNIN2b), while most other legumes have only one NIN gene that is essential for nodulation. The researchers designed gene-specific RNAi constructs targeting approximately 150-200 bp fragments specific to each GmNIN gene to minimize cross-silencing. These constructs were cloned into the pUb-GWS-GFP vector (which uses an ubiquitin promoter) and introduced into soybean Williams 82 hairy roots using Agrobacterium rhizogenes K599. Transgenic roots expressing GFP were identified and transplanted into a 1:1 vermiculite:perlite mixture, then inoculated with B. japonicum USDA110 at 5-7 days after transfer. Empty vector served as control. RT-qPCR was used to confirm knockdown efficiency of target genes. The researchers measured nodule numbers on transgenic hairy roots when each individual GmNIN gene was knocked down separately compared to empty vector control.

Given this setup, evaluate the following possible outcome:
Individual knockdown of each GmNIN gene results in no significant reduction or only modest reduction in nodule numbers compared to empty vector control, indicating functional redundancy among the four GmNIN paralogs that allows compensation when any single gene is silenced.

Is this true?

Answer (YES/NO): NO